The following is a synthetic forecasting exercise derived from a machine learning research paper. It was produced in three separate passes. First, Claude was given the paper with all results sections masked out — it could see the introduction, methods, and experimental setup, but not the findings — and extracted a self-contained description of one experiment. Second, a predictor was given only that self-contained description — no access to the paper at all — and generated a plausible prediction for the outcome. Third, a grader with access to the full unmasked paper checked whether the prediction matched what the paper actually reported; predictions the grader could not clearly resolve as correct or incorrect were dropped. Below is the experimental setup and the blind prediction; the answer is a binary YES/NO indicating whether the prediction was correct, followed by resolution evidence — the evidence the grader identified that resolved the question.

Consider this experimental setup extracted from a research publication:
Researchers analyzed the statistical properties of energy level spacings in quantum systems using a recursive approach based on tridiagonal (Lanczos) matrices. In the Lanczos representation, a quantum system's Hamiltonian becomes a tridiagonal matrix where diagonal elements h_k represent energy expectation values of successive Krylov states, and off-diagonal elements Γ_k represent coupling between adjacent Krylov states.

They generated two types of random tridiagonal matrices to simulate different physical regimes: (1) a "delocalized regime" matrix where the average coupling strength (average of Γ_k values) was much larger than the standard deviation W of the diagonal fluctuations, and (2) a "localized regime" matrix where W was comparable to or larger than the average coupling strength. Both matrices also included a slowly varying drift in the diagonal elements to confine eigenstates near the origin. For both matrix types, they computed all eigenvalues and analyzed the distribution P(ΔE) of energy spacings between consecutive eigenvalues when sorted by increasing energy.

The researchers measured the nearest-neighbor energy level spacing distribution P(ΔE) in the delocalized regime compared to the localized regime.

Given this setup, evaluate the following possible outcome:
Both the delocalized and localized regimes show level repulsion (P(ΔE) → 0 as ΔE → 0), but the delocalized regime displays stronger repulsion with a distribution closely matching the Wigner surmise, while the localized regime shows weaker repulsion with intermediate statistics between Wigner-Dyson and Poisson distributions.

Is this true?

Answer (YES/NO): NO